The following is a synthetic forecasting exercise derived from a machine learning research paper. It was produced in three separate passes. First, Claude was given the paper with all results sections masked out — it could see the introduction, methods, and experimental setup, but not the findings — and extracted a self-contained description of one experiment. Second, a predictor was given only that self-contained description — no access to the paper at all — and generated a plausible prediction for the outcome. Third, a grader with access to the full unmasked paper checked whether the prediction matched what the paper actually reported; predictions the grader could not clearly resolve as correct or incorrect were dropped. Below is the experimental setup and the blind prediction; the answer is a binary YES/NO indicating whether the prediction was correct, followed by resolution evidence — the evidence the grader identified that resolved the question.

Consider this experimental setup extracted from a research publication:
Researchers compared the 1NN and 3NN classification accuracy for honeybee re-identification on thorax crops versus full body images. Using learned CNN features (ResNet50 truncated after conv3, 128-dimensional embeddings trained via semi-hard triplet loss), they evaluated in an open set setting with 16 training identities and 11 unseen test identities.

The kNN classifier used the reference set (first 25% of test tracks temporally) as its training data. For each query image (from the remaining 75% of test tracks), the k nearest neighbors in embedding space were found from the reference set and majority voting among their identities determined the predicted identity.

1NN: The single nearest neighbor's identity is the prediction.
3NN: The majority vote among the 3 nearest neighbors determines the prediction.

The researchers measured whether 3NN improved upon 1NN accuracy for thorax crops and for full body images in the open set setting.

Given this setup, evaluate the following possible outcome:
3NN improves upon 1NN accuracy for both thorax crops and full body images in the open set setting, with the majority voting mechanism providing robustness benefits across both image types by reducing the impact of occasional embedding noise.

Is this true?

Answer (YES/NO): NO